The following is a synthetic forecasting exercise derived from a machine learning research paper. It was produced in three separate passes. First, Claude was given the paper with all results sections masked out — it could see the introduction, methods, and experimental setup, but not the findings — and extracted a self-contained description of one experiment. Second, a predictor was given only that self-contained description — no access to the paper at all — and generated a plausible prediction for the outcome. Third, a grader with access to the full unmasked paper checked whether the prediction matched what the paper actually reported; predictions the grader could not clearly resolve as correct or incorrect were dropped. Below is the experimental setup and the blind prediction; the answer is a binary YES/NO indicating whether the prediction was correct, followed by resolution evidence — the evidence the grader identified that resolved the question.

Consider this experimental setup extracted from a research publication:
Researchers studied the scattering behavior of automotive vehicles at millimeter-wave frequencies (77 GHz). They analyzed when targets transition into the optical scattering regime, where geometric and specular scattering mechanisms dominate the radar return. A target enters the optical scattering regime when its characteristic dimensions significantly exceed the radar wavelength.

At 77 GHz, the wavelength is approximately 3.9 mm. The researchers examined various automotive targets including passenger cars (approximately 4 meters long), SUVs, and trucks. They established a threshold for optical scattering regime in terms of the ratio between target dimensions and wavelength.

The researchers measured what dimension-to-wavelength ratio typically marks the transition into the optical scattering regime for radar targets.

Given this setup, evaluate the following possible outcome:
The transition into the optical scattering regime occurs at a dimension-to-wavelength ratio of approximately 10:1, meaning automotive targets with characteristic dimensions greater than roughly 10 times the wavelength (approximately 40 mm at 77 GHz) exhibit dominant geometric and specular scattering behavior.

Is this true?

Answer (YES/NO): YES